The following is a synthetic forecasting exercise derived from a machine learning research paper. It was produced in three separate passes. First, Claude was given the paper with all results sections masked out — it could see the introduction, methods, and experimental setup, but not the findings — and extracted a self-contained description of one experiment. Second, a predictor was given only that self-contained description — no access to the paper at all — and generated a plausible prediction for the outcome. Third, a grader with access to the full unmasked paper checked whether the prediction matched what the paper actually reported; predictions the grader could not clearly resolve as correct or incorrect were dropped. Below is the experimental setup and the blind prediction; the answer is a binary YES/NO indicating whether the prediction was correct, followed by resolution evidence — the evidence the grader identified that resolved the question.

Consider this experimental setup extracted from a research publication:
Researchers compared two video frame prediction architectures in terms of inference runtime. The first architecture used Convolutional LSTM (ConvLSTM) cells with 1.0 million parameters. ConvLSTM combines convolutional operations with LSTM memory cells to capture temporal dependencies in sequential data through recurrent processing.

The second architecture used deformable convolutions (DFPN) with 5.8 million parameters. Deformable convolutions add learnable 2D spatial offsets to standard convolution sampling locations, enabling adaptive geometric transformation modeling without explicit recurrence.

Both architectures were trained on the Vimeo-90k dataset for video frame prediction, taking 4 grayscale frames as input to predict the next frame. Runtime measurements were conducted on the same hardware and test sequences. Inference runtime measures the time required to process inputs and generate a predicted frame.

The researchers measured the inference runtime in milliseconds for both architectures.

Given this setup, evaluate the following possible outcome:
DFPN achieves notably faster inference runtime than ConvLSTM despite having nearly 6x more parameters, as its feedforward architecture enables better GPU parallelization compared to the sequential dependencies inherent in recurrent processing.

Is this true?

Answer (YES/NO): NO